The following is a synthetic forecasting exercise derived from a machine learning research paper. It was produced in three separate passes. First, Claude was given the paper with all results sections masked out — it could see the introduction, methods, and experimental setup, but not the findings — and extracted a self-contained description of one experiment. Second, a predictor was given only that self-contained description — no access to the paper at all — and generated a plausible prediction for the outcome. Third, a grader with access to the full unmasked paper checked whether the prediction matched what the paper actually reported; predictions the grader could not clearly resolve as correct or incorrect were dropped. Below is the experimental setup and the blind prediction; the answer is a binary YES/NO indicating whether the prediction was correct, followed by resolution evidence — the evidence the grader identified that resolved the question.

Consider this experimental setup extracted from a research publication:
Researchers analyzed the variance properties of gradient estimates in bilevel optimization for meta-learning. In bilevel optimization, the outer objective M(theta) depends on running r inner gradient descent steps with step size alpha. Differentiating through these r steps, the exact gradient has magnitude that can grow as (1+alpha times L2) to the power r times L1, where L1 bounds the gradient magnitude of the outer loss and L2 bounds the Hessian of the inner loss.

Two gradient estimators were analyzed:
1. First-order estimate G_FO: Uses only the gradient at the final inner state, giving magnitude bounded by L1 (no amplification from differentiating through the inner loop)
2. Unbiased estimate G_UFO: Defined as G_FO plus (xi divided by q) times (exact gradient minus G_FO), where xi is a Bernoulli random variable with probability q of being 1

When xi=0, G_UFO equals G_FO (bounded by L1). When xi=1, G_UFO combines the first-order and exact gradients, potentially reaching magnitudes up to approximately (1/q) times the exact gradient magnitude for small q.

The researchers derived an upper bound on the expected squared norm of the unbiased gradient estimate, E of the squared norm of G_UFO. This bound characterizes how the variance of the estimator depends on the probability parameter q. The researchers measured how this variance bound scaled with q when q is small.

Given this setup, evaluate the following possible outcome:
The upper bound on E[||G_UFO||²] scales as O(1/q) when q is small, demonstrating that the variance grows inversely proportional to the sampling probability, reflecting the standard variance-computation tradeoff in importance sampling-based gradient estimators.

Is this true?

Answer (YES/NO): NO